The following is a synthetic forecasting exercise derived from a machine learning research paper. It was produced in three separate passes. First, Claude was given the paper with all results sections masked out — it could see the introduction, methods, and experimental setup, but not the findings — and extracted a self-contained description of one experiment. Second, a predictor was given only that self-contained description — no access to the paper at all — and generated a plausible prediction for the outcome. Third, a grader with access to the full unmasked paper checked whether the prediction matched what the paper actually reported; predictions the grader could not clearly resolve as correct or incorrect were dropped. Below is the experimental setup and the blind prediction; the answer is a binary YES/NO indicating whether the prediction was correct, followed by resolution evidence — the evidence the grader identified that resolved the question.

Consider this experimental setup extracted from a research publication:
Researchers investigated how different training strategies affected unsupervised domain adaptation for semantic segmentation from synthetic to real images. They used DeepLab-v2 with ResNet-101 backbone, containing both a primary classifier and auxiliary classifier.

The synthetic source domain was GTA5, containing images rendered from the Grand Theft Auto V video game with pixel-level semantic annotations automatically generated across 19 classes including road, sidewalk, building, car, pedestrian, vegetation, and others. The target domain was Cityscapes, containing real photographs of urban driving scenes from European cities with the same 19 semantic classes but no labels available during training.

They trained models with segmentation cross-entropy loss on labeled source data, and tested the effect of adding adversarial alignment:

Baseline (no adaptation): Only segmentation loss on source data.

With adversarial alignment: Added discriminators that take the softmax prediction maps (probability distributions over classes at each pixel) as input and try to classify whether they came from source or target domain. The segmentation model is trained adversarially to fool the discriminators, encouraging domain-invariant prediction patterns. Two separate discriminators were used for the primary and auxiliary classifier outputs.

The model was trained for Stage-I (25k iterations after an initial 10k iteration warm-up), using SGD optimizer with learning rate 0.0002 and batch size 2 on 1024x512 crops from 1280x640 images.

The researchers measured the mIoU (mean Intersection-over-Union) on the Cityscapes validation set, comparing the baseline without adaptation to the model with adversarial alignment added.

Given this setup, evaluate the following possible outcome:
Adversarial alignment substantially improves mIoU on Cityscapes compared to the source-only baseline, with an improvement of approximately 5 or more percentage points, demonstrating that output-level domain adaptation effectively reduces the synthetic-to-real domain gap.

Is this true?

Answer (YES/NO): YES